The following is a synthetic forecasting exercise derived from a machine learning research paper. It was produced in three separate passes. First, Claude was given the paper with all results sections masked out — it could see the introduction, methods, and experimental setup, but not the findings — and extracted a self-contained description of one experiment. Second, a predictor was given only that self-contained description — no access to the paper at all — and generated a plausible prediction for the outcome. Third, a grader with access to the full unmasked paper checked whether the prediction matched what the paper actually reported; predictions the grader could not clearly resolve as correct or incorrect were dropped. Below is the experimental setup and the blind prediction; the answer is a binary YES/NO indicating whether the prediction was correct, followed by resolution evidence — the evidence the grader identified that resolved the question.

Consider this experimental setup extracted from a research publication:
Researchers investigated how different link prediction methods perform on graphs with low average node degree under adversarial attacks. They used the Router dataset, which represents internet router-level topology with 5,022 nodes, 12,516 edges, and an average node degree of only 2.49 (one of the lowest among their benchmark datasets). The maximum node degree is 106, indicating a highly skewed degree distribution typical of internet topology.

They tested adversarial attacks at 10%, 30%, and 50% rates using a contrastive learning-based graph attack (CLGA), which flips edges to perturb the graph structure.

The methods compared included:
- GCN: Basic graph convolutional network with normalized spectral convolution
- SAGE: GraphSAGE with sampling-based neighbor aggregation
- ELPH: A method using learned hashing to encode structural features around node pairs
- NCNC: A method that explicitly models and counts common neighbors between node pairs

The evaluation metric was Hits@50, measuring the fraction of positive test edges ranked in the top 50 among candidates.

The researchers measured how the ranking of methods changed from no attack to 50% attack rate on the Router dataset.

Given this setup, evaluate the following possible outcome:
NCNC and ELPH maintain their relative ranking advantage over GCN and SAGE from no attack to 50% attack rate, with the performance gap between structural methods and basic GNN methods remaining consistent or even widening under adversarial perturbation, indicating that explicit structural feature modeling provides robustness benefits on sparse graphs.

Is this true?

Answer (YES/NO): NO